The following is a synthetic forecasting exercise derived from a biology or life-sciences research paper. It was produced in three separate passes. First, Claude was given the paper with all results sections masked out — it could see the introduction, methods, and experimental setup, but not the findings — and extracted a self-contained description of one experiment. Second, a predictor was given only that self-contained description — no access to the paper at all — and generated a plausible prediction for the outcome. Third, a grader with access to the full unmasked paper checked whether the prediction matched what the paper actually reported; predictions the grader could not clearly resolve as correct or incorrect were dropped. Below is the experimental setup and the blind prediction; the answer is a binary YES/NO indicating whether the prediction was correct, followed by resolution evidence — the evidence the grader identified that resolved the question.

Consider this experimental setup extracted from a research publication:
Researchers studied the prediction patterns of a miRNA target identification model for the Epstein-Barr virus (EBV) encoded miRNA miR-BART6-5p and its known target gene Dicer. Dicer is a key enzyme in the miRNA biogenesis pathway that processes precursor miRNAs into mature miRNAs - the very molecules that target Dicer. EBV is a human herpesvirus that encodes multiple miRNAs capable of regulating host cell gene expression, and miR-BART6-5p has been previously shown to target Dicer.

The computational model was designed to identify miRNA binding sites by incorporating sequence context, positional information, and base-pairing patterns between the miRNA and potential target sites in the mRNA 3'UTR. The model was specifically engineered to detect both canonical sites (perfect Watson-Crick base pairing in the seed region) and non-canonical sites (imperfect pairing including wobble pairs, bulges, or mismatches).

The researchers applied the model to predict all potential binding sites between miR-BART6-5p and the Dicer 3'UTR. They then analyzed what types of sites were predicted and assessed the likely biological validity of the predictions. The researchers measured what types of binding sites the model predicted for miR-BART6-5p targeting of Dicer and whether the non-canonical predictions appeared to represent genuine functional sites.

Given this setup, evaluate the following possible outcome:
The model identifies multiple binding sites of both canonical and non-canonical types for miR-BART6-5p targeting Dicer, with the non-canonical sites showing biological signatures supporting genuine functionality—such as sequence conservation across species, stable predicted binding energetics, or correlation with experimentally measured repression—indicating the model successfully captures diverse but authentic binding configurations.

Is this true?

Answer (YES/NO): NO